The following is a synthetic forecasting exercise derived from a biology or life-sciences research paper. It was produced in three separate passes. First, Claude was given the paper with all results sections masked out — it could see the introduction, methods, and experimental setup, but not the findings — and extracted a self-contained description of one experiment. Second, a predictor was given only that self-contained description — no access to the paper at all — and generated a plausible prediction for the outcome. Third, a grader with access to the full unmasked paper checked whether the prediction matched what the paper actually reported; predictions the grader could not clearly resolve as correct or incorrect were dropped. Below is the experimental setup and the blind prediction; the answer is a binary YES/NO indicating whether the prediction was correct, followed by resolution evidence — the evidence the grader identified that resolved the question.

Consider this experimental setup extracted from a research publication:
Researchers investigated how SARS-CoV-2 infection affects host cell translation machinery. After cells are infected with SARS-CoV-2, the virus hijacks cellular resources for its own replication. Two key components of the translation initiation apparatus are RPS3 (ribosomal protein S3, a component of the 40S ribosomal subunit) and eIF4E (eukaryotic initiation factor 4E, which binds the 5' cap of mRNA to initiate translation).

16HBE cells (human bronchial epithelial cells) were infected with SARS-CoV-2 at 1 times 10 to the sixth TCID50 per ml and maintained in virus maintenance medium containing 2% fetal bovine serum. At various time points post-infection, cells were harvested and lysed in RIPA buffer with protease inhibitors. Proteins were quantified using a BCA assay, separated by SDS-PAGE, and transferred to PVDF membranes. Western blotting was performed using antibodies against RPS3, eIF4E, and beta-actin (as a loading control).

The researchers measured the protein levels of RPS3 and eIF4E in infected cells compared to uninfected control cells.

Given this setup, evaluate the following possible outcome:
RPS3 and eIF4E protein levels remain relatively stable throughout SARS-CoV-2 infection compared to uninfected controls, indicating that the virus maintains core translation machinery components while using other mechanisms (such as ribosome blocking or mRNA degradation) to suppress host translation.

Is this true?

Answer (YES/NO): NO